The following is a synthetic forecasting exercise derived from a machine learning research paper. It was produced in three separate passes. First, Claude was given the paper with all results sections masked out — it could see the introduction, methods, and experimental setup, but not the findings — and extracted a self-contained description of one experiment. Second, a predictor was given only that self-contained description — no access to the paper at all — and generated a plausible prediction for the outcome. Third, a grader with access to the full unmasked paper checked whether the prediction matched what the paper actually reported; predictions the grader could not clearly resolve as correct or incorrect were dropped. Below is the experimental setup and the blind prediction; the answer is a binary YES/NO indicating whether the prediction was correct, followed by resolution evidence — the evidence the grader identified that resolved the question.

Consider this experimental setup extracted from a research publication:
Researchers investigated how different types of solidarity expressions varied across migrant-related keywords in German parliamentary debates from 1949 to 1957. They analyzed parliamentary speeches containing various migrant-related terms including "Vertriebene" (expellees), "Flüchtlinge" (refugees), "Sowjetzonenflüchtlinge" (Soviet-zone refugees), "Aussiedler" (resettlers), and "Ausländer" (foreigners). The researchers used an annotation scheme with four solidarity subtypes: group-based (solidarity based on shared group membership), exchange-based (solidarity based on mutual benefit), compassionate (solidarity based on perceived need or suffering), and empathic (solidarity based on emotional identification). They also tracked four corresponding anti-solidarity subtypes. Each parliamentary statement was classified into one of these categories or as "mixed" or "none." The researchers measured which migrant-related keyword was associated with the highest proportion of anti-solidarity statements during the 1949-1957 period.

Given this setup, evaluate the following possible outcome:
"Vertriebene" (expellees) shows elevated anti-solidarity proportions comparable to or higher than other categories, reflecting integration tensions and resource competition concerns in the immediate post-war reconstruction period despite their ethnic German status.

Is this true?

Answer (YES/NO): NO